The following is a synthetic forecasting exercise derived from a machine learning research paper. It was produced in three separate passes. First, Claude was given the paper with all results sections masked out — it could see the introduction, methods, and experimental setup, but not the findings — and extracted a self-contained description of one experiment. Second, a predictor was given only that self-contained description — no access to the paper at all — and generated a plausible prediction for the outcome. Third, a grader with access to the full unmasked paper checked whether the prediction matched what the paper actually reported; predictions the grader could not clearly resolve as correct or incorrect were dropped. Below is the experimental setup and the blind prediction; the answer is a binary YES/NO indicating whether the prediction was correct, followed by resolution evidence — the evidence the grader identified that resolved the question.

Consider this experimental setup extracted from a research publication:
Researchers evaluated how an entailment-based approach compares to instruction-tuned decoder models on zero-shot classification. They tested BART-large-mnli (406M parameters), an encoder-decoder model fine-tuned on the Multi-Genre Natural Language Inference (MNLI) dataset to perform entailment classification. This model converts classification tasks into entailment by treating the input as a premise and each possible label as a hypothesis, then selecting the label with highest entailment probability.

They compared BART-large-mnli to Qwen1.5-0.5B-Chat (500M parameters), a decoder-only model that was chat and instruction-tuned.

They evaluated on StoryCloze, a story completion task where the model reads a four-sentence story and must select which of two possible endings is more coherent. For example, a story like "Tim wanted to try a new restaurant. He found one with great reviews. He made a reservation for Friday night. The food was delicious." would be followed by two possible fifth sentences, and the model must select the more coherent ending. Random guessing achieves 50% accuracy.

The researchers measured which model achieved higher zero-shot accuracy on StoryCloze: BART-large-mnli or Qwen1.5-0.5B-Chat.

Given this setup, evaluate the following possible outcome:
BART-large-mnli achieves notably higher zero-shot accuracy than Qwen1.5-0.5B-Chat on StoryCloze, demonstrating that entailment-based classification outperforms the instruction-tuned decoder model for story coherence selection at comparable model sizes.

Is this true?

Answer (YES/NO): NO